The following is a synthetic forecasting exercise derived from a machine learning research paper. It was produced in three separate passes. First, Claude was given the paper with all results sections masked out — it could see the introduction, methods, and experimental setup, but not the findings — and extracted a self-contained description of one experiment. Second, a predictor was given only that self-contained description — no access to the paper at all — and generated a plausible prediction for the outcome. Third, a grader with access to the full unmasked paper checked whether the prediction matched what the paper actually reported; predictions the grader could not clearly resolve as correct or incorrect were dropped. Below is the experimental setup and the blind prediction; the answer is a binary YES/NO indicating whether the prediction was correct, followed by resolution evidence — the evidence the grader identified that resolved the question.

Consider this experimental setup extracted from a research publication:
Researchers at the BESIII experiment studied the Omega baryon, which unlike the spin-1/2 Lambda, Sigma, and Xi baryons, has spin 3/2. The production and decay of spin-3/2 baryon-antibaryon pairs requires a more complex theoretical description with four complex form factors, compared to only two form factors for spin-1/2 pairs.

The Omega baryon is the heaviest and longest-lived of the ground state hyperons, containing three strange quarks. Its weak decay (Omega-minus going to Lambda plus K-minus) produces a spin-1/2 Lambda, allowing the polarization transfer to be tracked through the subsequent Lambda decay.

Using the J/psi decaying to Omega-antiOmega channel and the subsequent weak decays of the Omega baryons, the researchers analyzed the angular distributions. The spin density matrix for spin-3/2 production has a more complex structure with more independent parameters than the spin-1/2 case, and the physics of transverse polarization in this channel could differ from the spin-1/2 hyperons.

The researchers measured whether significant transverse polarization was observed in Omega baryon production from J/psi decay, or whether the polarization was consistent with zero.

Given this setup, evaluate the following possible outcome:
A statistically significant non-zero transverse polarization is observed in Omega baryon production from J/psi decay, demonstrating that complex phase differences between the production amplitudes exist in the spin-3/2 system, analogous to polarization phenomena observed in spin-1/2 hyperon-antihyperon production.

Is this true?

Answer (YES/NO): YES